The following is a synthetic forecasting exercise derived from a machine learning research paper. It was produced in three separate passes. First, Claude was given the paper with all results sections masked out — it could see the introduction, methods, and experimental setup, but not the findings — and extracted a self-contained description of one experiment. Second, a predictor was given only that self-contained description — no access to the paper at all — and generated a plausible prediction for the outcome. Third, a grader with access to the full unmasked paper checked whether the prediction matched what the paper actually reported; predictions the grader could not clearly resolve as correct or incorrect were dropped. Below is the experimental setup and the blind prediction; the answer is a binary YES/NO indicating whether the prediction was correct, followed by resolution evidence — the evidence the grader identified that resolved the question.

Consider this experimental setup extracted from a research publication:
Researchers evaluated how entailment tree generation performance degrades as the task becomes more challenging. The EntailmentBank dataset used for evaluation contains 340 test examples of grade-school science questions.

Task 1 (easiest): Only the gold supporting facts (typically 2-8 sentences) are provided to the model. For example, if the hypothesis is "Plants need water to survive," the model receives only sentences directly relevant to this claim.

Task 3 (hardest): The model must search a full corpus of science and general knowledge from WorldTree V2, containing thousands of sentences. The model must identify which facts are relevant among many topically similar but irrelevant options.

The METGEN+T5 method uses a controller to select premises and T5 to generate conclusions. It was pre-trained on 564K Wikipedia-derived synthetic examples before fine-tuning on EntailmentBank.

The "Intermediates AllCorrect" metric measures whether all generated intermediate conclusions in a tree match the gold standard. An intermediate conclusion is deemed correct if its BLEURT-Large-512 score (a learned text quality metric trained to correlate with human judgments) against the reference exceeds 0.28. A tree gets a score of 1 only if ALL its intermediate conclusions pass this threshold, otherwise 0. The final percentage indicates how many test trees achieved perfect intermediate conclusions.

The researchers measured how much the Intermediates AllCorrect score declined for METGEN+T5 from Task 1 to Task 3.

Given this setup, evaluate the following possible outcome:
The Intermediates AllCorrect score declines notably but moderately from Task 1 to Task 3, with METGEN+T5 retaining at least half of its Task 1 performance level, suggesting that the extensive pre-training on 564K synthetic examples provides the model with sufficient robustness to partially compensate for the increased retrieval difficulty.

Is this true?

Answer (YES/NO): YES